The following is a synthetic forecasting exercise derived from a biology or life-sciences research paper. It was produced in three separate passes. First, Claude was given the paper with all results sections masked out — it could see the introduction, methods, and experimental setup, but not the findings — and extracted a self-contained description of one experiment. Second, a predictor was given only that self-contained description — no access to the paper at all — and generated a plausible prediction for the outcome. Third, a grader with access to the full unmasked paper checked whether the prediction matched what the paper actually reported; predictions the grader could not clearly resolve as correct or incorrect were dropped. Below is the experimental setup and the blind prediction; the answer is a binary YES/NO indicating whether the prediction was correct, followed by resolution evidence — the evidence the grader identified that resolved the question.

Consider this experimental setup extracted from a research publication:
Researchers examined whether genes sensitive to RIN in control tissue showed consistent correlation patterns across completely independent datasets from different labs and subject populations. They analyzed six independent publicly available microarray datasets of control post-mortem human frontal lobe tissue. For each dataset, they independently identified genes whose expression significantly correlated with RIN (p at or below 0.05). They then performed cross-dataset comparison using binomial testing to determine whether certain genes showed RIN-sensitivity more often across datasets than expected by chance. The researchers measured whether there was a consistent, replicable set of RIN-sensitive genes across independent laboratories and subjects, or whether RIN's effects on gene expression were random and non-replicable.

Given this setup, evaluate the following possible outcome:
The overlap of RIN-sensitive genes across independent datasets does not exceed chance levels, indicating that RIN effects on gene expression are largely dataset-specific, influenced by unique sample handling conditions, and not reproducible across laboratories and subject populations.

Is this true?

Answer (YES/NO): NO